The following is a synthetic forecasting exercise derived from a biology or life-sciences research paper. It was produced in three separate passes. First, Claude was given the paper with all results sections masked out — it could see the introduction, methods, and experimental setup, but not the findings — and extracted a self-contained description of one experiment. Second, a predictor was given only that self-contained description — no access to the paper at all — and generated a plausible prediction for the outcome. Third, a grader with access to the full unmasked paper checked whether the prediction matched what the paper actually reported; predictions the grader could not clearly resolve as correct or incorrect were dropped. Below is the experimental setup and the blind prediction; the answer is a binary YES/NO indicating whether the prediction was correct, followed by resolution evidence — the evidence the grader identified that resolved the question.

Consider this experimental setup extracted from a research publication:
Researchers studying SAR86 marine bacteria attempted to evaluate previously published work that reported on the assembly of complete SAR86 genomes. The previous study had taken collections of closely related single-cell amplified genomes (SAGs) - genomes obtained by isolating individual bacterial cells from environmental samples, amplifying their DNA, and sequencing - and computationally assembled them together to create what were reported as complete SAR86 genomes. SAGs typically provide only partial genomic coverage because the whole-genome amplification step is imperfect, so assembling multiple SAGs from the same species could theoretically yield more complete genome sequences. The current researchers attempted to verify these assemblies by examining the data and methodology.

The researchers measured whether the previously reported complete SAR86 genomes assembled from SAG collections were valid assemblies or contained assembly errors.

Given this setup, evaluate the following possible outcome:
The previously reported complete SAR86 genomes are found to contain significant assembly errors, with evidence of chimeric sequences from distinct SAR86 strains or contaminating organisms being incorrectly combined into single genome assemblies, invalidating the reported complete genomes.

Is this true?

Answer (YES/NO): YES